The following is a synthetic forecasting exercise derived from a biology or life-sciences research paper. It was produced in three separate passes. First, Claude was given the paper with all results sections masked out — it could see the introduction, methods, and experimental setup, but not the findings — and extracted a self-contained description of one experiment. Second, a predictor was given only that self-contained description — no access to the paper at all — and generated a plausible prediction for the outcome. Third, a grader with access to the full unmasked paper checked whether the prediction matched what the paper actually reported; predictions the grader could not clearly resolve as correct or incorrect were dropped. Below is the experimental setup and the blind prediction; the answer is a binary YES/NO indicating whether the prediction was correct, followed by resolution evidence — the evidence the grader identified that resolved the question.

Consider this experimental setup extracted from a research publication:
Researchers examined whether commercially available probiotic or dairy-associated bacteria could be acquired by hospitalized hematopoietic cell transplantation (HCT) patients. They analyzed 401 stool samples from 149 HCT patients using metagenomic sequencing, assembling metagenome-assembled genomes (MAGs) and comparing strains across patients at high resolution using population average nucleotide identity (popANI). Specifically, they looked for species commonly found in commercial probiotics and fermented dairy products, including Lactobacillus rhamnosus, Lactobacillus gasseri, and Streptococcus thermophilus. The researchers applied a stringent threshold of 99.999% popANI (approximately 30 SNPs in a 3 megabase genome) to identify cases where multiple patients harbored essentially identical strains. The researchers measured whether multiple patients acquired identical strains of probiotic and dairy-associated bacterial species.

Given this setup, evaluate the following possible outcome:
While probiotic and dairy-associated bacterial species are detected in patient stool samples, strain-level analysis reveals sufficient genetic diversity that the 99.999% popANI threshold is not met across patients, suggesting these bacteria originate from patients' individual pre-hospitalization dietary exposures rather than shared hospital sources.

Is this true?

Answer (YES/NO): NO